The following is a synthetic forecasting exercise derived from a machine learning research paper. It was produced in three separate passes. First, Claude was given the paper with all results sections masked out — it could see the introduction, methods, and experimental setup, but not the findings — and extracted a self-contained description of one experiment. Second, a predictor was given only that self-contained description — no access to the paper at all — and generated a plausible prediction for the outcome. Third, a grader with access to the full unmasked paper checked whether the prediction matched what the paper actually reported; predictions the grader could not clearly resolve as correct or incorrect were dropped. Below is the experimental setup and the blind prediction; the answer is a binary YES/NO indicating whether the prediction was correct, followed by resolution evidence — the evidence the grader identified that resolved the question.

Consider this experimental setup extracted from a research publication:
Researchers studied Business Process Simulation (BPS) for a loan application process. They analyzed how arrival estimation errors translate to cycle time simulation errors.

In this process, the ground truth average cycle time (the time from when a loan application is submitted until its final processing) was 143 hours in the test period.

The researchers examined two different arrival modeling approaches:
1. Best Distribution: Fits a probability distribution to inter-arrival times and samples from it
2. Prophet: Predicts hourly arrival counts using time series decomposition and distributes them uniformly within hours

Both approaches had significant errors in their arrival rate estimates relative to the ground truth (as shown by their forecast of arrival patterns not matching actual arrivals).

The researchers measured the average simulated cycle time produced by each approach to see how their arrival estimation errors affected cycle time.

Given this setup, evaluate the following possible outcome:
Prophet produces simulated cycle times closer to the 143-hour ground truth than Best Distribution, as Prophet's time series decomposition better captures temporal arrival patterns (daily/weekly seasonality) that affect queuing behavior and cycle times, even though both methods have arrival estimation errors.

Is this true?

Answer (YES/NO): NO